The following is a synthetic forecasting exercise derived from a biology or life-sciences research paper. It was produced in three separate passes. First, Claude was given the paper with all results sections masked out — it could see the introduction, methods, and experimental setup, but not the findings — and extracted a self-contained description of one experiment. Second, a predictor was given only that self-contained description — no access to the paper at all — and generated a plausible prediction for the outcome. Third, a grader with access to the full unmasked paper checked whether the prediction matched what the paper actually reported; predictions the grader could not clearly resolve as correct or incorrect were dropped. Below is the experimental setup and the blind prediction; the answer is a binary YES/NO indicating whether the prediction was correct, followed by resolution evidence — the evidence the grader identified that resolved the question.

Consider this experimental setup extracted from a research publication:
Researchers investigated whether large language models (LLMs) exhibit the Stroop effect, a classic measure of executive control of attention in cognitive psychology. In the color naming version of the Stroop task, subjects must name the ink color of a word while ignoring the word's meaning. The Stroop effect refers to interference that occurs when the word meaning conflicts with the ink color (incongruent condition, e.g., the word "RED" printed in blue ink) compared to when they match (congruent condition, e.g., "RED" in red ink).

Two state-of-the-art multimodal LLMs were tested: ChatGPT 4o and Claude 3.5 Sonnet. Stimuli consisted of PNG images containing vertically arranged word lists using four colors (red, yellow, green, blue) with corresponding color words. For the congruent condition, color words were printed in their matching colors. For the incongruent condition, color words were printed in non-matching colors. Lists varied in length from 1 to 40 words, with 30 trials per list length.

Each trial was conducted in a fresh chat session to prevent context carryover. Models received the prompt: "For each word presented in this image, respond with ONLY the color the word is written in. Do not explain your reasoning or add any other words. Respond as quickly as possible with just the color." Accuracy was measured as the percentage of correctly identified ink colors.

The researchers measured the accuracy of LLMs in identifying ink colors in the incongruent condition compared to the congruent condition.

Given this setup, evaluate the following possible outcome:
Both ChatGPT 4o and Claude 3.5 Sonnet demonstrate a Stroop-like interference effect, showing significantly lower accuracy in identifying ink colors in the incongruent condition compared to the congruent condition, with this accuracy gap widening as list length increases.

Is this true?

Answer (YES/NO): YES